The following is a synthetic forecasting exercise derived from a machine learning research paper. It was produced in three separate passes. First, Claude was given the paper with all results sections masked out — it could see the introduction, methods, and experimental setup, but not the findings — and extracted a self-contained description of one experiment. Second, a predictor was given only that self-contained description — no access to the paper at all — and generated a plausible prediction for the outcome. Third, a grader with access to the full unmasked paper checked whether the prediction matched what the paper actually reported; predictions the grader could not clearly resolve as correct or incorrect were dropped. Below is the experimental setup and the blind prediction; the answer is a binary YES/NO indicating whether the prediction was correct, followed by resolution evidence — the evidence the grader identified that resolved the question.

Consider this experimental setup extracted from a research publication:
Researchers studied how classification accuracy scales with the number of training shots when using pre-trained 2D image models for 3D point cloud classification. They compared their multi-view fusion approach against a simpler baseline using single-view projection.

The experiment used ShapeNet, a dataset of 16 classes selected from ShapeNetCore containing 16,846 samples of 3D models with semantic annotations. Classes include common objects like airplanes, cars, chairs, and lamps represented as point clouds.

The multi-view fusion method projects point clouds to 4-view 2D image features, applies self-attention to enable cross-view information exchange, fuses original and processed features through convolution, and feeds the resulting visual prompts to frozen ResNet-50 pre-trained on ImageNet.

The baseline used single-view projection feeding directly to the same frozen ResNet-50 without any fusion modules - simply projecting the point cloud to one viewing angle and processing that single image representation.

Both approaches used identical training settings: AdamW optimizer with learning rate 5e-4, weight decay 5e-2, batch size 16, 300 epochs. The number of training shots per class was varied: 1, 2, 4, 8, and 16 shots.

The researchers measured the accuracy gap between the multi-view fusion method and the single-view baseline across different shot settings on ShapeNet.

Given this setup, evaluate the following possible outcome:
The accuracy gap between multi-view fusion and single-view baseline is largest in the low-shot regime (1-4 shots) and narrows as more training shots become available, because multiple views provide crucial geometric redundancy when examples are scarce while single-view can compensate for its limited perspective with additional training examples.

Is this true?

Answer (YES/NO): NO